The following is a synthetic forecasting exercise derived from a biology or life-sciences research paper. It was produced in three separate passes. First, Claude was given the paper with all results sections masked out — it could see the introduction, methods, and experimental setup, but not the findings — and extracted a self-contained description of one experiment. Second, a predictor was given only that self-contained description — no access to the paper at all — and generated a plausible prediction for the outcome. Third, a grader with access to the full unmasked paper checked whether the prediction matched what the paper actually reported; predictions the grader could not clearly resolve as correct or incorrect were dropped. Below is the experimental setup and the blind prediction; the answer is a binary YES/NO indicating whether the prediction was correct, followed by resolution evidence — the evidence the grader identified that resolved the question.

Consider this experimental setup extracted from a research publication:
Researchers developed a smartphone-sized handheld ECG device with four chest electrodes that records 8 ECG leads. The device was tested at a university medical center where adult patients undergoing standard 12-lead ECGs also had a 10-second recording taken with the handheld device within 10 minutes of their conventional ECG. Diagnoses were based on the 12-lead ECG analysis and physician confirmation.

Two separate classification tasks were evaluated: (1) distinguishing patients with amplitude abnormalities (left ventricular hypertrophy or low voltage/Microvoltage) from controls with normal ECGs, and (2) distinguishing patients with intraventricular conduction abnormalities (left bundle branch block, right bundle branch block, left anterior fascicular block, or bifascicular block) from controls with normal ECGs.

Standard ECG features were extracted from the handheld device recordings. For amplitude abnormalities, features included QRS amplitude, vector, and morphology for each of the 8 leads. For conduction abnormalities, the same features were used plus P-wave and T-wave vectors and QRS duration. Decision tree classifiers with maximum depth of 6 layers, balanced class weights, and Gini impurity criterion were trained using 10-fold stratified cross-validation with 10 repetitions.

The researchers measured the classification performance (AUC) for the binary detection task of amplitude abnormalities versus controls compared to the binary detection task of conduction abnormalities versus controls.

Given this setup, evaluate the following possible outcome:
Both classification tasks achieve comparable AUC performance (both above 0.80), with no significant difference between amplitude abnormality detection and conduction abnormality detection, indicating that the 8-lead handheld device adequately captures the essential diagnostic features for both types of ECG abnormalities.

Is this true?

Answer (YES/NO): NO